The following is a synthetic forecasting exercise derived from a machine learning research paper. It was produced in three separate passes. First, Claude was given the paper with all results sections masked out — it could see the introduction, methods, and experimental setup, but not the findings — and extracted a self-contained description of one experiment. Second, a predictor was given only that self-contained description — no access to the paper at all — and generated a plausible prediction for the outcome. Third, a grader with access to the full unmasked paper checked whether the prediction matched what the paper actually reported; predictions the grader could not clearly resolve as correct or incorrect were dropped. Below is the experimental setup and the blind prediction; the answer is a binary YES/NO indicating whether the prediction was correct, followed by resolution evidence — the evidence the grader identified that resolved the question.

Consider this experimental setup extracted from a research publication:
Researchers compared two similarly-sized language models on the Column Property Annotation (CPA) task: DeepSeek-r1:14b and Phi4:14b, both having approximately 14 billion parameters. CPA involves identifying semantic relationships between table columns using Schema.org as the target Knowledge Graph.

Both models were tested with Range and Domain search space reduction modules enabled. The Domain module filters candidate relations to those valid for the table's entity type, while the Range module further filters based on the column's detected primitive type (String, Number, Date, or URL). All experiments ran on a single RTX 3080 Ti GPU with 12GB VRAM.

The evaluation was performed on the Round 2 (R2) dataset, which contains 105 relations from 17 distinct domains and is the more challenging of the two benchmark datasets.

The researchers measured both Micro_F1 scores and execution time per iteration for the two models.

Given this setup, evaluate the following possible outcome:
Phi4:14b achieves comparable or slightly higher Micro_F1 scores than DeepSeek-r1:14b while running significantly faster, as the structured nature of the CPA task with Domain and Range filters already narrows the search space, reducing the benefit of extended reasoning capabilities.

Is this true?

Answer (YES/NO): NO